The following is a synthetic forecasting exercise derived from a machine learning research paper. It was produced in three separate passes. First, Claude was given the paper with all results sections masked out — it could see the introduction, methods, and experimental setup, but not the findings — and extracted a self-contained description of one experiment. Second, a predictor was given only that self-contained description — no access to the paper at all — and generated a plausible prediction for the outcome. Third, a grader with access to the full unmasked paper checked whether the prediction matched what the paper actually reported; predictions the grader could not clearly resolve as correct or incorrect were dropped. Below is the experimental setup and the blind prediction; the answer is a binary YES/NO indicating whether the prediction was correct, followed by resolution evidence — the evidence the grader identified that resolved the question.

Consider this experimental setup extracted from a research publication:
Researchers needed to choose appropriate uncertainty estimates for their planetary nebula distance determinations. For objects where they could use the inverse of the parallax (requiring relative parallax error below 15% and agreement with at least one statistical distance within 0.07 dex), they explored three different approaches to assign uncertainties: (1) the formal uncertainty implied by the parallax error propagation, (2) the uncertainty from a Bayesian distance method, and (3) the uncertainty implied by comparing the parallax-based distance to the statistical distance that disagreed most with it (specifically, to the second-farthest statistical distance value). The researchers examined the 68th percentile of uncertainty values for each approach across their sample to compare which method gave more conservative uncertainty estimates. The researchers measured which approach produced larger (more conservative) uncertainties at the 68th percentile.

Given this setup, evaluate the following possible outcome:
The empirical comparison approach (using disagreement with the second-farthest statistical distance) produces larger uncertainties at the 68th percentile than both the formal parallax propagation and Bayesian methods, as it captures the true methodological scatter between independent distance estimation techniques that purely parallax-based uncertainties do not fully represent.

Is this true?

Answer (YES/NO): YES